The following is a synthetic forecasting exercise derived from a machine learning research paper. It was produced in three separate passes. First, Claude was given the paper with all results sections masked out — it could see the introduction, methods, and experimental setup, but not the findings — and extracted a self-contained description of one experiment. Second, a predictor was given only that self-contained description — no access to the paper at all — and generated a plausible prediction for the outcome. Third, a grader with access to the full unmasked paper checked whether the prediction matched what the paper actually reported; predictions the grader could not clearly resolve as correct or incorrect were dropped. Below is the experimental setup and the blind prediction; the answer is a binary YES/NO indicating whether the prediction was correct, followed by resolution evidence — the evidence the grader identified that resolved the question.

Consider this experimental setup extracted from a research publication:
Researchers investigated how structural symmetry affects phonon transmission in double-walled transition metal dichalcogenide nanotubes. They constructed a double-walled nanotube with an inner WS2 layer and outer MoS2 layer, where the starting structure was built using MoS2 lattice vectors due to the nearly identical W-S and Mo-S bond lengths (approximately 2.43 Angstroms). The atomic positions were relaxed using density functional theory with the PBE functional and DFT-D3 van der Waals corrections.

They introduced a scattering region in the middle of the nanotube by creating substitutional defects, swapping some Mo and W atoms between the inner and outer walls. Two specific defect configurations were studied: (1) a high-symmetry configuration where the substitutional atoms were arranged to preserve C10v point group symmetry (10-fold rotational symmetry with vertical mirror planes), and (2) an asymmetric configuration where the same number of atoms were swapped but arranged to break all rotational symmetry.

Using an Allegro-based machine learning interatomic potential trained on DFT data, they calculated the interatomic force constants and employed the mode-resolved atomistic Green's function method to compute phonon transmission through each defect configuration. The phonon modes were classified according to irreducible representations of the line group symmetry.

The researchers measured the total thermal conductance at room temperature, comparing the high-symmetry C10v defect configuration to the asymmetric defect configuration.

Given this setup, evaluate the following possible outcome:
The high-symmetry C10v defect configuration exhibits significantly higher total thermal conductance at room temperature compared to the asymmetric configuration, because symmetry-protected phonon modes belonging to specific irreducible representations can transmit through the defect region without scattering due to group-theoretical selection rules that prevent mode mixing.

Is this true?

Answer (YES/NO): NO